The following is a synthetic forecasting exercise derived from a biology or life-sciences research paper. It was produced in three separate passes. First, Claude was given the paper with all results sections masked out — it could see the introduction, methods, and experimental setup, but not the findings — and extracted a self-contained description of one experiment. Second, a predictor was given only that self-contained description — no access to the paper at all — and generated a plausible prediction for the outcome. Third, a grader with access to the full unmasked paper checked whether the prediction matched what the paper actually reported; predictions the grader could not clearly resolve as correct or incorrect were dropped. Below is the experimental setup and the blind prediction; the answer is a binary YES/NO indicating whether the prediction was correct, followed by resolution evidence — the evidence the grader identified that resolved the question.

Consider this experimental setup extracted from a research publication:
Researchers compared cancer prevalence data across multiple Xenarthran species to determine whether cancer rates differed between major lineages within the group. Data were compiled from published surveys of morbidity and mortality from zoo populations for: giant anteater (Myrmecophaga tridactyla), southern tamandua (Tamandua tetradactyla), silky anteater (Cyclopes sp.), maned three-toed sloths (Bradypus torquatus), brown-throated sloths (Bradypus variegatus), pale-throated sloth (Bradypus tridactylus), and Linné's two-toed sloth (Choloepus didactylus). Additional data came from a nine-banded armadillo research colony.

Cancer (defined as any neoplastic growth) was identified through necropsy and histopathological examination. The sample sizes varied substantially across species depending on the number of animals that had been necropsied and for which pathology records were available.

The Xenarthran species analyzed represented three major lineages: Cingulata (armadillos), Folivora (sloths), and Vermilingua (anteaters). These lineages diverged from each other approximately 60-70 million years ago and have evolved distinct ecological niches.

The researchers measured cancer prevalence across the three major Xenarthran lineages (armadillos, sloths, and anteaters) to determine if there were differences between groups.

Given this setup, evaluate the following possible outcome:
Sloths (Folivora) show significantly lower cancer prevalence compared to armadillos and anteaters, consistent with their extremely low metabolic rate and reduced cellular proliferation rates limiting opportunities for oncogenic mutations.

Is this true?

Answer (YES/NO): NO